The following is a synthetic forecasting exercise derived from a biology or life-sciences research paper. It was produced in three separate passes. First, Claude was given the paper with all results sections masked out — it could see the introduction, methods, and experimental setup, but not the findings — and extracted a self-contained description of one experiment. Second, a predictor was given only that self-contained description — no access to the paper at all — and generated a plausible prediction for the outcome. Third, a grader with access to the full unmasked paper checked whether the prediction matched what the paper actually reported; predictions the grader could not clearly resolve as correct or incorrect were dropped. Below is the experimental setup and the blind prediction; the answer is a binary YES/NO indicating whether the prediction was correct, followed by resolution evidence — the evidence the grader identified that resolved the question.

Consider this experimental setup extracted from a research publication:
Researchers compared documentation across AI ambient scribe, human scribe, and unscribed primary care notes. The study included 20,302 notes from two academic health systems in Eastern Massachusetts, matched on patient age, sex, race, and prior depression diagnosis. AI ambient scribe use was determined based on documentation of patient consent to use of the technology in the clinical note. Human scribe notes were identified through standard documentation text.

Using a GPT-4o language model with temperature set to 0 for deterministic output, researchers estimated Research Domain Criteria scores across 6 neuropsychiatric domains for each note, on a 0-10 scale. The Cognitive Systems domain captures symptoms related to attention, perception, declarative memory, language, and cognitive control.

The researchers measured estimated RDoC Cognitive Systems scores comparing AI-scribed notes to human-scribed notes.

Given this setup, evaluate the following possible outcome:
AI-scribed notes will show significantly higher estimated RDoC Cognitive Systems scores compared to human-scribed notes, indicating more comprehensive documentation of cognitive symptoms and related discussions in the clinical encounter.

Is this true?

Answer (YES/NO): YES